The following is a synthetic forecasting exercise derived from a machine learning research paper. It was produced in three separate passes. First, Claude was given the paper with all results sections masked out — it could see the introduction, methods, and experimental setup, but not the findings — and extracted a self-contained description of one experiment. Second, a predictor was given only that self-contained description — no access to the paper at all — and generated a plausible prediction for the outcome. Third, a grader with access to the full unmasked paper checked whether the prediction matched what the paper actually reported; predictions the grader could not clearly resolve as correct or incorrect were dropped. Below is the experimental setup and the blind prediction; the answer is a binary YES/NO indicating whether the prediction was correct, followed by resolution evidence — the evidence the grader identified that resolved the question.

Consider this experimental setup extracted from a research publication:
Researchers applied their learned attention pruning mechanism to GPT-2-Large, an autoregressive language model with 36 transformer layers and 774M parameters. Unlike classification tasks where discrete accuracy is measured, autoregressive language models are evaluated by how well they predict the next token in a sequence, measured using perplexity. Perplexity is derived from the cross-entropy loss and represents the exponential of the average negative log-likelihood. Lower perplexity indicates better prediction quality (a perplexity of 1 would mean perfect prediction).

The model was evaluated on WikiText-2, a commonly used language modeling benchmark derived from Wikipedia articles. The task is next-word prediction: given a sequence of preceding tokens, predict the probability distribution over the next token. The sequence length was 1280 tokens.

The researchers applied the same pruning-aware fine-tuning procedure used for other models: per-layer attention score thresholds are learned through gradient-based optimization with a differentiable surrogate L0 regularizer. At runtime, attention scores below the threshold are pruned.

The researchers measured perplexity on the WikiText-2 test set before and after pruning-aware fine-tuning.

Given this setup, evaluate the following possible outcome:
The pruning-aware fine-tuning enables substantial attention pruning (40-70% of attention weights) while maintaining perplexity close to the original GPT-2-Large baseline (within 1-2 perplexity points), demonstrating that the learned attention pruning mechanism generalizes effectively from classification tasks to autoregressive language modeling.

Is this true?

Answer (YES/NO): NO